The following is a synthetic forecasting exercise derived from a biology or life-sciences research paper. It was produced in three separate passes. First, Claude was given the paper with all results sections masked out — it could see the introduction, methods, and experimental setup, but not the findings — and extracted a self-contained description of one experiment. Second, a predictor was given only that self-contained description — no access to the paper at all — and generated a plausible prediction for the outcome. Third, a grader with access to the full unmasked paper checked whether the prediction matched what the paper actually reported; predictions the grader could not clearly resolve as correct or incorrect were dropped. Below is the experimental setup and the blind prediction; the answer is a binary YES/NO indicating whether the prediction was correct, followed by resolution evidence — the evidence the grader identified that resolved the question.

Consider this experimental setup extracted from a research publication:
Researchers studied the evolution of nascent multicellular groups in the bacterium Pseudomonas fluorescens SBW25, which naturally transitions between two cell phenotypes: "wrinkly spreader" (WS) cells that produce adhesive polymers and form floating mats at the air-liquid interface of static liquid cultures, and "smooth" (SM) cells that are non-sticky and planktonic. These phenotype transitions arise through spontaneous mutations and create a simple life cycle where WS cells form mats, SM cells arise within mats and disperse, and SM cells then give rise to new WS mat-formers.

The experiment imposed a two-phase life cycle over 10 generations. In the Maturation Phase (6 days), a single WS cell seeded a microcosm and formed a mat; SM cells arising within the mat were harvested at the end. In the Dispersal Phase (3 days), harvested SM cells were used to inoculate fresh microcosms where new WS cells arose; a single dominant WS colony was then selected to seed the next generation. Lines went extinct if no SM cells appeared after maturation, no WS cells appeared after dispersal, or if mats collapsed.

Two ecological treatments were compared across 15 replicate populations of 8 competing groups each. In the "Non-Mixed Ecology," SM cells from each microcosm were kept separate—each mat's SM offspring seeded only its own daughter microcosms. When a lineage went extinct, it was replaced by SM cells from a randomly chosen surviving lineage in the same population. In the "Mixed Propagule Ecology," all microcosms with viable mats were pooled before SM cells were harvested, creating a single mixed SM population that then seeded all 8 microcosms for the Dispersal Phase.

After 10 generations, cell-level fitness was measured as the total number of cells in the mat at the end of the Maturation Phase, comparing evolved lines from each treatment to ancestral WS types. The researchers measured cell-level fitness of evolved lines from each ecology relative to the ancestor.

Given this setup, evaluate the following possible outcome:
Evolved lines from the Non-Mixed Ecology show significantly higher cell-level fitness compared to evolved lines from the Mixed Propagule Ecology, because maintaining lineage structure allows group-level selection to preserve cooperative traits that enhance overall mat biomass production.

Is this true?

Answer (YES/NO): NO